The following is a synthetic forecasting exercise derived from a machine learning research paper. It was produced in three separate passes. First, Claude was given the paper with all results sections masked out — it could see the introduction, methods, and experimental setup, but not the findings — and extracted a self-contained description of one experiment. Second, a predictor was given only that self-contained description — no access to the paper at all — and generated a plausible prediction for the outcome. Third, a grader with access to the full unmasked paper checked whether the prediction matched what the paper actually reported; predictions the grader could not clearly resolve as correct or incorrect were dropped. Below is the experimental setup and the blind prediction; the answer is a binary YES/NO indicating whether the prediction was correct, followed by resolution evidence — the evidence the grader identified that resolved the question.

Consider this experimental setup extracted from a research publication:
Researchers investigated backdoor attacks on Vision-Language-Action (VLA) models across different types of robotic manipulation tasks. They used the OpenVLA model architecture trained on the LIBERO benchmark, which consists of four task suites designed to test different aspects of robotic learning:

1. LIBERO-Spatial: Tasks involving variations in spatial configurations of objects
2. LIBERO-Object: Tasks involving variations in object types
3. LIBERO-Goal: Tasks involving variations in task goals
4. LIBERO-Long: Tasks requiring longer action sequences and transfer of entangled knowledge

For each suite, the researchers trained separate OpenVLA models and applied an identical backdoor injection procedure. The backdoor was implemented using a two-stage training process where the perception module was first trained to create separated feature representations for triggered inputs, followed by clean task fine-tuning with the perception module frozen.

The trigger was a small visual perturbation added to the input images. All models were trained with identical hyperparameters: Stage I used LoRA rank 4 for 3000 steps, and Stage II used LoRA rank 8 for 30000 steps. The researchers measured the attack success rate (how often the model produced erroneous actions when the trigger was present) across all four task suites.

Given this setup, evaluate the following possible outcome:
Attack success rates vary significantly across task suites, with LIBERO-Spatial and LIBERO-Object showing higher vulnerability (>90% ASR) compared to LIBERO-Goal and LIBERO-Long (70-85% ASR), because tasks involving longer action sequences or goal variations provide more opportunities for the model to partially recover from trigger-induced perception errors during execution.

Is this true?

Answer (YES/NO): NO